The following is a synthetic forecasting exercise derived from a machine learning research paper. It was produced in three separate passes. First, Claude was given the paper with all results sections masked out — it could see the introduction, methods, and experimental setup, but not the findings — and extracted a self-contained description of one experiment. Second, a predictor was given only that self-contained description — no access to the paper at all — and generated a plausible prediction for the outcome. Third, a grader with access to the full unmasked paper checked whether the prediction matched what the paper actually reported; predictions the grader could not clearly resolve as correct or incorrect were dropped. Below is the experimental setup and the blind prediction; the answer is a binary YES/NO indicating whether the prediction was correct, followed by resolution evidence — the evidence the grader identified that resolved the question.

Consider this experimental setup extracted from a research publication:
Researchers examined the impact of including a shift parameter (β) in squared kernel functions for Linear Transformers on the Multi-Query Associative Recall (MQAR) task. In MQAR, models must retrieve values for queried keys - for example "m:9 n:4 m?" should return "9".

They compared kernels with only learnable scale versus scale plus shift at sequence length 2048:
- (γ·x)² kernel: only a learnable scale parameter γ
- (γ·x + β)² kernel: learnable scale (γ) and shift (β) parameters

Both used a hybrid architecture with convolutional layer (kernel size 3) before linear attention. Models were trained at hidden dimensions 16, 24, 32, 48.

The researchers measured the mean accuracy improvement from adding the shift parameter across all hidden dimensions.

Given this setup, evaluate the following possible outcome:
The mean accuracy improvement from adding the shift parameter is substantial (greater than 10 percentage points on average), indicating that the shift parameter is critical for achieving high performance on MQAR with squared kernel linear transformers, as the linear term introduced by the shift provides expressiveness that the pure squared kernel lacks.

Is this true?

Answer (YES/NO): YES